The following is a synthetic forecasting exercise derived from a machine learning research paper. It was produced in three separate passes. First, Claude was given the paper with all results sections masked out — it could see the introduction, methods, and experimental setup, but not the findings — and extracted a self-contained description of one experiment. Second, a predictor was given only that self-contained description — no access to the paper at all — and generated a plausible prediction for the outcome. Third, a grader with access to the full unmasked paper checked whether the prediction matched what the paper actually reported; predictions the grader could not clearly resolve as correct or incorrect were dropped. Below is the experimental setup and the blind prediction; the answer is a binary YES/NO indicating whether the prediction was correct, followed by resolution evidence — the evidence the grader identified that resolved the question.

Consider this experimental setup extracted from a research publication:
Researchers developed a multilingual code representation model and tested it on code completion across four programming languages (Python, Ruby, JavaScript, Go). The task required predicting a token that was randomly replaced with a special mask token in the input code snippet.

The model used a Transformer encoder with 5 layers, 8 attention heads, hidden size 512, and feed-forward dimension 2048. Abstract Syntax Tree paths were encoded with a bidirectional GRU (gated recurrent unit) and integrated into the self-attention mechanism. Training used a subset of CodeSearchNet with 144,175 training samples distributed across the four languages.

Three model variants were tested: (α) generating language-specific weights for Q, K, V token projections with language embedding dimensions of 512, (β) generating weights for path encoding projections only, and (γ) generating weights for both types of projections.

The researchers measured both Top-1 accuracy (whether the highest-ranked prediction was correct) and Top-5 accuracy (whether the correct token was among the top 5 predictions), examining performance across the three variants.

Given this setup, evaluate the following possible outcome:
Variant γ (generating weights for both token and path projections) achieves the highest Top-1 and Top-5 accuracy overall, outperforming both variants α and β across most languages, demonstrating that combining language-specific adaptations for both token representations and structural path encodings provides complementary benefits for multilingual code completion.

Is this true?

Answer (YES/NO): NO